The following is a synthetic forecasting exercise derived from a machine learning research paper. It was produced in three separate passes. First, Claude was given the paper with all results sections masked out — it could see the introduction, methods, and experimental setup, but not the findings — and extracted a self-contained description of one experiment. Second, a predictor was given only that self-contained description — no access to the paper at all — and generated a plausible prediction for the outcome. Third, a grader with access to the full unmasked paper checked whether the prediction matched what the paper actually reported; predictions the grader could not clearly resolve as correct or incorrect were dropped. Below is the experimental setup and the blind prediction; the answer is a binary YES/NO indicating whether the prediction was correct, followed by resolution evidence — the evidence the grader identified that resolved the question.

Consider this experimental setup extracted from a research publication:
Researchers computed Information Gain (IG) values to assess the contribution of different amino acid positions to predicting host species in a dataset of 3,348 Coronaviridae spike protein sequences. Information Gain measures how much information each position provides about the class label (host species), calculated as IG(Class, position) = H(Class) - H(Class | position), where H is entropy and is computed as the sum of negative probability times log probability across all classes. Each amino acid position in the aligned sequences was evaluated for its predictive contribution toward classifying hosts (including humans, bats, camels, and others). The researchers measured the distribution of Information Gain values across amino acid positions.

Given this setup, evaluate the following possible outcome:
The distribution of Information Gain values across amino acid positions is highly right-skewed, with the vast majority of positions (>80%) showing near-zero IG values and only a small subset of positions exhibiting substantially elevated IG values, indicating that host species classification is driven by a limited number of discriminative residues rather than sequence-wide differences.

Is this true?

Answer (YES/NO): NO